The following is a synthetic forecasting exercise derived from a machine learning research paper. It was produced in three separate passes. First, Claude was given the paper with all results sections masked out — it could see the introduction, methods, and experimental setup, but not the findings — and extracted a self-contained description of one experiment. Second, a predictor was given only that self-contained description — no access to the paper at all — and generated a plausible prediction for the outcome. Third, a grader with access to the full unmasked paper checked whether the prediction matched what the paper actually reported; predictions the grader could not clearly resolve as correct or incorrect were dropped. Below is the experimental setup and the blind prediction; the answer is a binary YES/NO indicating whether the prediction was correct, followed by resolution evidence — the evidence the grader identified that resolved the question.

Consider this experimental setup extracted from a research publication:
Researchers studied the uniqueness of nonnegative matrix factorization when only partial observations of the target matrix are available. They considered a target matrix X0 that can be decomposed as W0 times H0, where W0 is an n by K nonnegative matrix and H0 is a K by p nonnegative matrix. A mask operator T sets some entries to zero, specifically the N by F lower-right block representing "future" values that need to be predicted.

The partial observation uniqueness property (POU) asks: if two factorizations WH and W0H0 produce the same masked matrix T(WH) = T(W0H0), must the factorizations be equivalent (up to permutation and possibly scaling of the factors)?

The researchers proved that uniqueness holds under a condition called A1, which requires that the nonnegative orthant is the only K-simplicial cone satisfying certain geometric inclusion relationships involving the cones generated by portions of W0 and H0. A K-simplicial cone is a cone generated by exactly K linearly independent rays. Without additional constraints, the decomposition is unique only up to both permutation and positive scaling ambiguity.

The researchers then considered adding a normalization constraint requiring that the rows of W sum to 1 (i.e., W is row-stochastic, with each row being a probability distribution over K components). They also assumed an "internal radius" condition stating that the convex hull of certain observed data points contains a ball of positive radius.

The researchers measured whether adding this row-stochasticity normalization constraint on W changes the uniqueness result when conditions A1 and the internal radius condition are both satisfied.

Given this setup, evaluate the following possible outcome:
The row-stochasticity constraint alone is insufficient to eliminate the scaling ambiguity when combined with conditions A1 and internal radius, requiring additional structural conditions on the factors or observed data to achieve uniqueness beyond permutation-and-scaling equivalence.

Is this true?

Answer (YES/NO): NO